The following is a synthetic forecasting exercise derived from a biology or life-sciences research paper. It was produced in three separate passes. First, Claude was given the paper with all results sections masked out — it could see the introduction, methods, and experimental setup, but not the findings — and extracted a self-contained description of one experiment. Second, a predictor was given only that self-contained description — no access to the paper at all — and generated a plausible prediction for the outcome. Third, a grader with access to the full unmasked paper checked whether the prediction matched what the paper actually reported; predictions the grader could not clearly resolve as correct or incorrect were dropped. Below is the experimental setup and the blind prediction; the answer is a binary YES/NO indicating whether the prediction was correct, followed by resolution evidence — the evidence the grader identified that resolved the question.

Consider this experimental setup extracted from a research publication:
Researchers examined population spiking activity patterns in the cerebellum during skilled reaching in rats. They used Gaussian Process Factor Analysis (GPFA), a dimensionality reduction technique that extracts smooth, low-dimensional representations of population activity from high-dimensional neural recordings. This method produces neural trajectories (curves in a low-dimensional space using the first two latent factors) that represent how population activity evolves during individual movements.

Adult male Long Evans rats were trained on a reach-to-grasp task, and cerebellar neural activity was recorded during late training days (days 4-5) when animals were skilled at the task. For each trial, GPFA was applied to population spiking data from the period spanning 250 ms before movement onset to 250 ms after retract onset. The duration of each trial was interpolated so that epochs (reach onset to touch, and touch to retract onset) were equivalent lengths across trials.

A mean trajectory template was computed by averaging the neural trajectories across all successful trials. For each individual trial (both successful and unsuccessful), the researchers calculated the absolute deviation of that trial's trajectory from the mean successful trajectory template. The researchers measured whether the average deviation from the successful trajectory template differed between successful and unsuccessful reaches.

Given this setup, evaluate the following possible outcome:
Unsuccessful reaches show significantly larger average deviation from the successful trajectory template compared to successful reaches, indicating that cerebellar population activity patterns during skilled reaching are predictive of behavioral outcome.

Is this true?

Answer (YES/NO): YES